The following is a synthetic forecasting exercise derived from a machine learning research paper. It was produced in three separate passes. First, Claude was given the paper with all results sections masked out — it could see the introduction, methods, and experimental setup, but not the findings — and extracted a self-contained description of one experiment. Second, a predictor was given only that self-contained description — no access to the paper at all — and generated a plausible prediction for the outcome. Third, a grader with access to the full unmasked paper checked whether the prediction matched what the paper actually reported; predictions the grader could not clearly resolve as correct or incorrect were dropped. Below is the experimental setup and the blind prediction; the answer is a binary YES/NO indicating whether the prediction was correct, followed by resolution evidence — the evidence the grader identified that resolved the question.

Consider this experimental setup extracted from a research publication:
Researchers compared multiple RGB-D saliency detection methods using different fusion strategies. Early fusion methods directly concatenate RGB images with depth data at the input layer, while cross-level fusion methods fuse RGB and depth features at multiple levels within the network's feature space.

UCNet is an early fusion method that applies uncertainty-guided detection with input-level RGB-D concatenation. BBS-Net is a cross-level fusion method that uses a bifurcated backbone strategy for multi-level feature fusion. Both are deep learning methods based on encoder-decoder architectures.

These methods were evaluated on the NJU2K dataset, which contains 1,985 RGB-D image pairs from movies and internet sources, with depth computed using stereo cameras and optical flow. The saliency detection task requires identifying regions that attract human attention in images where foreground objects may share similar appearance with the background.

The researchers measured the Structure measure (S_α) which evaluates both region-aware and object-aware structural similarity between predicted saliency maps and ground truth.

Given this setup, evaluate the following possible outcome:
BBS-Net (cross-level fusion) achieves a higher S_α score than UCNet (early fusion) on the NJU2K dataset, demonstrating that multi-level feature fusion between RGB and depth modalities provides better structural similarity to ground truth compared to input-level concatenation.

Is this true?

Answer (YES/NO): YES